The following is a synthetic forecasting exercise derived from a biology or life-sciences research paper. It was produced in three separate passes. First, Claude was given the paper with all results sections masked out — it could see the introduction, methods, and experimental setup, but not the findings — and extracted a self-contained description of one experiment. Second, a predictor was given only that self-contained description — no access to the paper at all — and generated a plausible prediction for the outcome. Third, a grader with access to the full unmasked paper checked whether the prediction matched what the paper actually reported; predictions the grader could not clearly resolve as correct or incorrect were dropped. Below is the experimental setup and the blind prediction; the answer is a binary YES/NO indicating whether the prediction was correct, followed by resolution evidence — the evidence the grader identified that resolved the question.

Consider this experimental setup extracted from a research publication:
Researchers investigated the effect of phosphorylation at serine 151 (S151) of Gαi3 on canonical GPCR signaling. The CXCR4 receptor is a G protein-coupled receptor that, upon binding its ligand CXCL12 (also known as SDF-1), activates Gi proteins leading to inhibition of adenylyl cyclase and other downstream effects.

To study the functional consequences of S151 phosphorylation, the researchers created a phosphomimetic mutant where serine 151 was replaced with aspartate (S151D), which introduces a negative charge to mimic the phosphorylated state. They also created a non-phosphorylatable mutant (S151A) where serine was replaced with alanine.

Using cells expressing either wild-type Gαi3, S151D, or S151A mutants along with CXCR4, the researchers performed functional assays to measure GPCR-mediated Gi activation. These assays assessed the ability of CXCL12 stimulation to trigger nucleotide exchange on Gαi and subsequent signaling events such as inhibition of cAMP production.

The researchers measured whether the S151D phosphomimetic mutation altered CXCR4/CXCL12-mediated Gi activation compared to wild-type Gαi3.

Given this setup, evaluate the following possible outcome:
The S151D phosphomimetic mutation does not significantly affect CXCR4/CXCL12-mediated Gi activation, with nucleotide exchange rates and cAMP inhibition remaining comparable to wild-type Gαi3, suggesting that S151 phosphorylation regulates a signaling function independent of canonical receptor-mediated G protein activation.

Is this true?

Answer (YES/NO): YES